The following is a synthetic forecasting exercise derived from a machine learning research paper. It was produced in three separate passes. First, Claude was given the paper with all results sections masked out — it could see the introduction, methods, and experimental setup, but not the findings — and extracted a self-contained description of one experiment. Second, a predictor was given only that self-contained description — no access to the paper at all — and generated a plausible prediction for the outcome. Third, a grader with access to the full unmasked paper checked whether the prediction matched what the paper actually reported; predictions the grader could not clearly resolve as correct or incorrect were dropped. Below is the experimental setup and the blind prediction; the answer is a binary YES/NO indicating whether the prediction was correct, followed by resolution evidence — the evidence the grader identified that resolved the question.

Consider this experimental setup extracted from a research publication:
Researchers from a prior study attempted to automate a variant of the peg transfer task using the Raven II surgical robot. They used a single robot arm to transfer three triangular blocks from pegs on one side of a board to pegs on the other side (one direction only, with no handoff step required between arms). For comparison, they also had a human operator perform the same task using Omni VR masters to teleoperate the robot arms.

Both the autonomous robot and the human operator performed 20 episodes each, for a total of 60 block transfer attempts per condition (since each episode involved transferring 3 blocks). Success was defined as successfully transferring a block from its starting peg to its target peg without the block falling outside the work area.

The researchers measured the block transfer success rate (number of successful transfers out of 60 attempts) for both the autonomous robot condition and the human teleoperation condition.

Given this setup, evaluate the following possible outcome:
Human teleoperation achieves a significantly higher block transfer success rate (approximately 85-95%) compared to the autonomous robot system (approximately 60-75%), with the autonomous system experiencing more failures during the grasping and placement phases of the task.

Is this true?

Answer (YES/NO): NO